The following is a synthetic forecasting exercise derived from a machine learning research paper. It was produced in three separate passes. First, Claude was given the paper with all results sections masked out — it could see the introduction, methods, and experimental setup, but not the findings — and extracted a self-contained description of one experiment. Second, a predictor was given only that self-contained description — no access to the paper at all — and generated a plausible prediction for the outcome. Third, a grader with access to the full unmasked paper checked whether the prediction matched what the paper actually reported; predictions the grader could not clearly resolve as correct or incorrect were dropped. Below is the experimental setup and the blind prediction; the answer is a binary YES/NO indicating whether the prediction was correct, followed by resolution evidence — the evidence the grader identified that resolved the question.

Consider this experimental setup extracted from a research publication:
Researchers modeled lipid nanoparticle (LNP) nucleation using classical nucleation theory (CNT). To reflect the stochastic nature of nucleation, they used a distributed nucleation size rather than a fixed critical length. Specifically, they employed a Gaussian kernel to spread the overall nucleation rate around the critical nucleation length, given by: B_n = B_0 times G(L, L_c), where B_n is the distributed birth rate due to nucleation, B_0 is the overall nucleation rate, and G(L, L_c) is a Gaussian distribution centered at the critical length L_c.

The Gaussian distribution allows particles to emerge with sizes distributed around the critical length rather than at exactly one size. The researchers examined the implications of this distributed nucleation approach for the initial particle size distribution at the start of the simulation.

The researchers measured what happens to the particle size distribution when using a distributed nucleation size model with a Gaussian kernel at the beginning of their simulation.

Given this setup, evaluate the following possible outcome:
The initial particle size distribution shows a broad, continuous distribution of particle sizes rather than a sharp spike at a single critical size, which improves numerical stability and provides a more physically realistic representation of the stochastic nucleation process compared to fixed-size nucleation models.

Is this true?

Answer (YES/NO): NO